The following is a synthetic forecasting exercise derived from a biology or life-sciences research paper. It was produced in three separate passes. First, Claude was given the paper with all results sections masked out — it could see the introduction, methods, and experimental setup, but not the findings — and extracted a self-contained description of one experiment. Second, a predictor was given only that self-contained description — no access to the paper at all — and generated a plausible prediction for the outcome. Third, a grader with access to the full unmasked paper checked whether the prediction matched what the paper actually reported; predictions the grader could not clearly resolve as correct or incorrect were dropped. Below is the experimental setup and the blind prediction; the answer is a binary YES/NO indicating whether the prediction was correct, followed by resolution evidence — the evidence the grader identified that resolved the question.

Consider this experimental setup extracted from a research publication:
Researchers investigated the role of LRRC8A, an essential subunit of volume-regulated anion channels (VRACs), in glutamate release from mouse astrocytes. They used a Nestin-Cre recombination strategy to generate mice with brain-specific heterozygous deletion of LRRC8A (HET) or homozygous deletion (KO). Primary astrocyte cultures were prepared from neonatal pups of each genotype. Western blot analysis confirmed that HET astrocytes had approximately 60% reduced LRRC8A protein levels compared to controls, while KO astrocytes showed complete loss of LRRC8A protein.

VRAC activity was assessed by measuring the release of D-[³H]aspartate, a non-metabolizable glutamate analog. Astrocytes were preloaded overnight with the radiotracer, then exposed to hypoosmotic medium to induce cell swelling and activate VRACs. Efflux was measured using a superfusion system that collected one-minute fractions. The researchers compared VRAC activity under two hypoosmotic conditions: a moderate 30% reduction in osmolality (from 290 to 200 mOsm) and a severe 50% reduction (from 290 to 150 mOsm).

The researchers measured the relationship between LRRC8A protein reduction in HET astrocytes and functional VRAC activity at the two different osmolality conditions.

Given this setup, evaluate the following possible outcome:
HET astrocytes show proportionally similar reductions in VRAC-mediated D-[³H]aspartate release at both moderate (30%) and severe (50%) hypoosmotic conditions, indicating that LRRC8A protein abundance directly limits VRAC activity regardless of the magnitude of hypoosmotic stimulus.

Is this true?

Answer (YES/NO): NO